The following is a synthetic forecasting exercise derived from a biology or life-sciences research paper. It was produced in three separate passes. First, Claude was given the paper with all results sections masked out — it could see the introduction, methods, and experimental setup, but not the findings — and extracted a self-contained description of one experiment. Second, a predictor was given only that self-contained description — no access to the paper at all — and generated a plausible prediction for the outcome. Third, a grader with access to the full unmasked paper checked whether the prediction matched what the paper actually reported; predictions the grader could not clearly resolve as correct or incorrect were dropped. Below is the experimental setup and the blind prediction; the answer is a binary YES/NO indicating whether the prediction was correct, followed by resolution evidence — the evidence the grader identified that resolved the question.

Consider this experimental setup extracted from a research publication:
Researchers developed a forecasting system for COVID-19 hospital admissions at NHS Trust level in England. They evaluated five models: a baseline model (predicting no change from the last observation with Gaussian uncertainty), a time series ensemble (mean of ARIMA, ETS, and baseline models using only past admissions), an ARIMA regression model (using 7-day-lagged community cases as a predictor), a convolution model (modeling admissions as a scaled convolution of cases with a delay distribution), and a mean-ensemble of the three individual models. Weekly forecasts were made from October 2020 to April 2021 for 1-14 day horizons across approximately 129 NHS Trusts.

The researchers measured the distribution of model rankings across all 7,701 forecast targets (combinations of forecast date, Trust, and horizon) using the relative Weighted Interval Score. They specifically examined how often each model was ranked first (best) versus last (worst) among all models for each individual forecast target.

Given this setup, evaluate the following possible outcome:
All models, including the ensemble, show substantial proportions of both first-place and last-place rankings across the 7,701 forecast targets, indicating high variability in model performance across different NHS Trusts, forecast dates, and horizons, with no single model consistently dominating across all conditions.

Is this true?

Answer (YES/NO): NO